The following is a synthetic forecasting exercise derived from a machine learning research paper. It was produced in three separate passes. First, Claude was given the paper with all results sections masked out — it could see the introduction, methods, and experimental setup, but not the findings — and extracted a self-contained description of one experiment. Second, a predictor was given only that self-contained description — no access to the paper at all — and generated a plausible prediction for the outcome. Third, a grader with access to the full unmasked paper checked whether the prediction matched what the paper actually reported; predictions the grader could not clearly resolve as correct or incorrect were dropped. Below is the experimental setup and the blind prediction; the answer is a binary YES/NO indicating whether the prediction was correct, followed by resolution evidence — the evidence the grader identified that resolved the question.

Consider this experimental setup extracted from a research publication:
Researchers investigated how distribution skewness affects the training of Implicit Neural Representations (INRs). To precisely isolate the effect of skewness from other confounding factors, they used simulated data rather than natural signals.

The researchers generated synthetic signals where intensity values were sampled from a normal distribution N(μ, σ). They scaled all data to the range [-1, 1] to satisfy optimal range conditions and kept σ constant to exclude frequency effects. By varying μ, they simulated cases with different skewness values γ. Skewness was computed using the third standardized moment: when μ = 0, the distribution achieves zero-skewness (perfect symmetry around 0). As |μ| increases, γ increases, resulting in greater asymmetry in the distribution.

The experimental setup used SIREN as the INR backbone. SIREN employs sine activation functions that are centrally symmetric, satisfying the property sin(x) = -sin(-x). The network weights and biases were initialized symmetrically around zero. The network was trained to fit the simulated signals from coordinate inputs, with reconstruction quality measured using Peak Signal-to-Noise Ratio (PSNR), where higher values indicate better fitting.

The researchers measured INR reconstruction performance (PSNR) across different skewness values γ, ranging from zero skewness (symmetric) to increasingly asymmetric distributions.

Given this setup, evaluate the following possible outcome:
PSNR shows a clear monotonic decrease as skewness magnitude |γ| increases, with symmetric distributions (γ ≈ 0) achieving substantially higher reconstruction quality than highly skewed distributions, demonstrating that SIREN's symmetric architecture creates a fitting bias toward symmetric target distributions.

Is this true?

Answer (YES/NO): YES